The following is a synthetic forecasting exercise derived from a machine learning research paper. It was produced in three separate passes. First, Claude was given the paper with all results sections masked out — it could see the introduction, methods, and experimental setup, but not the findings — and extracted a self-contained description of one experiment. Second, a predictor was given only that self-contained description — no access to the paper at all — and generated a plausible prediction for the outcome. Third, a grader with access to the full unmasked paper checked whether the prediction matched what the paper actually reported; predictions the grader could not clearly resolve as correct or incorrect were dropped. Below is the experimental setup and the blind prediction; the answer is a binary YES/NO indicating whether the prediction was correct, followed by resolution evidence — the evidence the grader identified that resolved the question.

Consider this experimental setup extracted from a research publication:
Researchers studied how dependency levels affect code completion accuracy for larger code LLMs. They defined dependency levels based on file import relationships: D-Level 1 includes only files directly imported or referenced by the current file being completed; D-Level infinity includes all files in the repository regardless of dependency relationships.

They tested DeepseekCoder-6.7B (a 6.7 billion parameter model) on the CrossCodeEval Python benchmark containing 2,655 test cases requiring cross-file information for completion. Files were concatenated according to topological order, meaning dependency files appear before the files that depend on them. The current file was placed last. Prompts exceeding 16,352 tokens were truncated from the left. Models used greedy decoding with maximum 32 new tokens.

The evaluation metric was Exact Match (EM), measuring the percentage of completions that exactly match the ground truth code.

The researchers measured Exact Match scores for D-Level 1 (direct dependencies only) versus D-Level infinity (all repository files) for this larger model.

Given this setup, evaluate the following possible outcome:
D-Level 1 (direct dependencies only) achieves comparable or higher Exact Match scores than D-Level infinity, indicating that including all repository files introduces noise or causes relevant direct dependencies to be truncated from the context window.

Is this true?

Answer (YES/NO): NO